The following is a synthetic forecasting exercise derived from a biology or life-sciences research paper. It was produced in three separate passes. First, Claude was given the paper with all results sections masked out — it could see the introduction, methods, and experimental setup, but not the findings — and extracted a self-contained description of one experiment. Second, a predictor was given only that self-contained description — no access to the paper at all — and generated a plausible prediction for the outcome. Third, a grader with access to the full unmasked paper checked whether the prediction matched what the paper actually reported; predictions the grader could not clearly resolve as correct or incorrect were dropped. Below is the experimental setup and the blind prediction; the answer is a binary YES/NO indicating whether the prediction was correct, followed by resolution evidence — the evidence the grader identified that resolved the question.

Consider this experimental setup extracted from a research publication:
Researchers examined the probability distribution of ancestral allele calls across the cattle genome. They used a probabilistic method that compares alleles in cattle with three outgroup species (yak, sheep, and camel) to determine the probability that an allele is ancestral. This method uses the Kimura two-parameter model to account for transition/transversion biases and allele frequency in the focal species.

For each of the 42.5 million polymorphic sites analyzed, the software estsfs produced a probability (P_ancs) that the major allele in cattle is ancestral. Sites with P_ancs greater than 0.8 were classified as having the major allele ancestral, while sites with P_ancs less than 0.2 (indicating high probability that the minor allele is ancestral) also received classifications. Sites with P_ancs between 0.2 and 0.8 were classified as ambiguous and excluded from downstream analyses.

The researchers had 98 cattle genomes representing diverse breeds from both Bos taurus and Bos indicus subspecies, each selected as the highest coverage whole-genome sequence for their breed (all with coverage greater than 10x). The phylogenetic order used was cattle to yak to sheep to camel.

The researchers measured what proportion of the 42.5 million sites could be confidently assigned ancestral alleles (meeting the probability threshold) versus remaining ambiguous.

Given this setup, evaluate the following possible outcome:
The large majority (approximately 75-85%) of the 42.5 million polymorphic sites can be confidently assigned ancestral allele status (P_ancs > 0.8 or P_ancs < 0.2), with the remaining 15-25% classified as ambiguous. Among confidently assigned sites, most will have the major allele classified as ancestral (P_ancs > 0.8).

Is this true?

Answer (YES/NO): NO